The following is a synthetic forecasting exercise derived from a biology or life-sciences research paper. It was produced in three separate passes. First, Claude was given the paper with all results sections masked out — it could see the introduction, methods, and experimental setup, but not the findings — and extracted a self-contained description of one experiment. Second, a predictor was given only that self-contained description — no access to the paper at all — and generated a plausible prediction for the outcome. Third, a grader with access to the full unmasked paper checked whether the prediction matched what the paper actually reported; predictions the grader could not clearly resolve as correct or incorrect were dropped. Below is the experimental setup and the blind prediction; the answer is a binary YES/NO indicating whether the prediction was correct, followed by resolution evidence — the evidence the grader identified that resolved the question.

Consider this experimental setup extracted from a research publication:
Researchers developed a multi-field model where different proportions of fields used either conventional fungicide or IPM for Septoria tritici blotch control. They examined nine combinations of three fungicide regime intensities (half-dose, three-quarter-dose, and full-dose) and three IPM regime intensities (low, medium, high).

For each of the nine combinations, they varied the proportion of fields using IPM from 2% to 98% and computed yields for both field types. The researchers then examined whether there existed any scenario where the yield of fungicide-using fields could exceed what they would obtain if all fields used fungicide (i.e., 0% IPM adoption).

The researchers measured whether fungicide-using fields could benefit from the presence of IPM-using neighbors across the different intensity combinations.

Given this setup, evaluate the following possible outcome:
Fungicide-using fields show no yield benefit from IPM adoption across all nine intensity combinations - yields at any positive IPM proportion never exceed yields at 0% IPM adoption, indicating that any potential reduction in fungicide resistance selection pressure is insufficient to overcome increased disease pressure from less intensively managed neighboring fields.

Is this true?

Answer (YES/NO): NO